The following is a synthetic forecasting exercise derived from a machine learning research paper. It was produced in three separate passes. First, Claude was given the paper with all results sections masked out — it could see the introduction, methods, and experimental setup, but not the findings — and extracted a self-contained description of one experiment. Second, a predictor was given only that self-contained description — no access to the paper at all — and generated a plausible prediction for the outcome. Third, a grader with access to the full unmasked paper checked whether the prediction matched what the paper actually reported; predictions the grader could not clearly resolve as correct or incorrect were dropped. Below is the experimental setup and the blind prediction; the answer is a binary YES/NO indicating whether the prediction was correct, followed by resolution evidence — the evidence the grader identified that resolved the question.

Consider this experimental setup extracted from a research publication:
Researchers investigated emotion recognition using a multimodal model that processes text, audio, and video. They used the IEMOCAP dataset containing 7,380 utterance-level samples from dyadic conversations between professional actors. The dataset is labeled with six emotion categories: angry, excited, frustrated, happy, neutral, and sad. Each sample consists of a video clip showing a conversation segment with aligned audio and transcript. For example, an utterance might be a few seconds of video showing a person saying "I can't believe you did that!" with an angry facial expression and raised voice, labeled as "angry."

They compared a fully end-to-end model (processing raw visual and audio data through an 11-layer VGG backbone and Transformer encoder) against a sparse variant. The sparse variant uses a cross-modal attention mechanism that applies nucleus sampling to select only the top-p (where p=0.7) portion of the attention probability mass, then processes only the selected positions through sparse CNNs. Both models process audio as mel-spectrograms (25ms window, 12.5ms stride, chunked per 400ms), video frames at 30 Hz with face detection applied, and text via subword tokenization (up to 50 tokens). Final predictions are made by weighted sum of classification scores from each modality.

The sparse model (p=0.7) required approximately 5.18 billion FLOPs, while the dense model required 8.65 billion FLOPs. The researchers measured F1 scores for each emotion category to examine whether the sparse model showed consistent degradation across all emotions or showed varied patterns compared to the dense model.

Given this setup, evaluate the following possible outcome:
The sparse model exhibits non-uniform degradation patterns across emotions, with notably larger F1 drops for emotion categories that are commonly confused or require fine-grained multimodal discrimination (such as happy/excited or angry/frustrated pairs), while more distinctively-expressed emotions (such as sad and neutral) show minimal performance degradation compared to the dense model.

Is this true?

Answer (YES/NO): NO